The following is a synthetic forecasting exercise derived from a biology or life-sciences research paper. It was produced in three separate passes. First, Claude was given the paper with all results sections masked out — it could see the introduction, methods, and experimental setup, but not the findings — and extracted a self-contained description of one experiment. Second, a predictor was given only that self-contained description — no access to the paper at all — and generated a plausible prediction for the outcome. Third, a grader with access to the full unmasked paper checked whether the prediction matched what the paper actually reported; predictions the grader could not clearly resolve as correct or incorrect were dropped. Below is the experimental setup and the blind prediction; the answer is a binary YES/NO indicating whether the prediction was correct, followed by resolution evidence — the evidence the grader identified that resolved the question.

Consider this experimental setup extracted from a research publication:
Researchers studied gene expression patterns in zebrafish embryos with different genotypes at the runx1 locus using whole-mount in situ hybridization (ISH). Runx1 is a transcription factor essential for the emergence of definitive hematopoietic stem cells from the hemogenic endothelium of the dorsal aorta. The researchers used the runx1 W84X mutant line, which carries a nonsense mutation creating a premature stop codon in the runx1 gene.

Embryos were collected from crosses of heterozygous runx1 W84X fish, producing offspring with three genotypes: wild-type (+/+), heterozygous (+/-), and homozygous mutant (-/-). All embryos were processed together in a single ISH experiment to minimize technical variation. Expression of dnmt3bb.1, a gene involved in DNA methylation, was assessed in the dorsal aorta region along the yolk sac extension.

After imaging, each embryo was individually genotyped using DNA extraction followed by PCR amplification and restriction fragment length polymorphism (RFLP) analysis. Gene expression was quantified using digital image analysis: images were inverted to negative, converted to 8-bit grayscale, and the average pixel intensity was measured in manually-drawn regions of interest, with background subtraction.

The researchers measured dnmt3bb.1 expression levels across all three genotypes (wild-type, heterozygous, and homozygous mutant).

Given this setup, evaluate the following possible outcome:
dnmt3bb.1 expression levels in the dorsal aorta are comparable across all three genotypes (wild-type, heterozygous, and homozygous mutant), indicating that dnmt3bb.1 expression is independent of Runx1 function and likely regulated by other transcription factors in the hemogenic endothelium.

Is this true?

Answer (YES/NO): NO